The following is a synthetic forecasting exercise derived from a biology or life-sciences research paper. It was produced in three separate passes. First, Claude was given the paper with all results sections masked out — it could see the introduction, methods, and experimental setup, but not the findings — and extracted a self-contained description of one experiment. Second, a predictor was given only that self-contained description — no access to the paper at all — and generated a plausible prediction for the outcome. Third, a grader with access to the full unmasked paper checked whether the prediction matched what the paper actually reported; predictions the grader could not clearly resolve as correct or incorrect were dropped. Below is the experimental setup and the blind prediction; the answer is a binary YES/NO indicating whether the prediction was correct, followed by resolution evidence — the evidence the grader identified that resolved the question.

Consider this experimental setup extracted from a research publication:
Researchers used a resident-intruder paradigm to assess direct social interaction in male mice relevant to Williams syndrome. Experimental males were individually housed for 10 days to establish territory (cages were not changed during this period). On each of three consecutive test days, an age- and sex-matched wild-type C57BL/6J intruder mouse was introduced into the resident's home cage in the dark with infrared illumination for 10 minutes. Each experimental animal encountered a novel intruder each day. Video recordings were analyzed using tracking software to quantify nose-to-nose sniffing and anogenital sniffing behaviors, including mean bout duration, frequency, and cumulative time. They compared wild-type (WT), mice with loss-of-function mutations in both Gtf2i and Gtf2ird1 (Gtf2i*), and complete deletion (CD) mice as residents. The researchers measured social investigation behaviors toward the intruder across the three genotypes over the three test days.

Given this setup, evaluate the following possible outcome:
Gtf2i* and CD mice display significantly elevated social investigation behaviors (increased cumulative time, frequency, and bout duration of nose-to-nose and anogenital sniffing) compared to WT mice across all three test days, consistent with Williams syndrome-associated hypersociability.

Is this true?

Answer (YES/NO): NO